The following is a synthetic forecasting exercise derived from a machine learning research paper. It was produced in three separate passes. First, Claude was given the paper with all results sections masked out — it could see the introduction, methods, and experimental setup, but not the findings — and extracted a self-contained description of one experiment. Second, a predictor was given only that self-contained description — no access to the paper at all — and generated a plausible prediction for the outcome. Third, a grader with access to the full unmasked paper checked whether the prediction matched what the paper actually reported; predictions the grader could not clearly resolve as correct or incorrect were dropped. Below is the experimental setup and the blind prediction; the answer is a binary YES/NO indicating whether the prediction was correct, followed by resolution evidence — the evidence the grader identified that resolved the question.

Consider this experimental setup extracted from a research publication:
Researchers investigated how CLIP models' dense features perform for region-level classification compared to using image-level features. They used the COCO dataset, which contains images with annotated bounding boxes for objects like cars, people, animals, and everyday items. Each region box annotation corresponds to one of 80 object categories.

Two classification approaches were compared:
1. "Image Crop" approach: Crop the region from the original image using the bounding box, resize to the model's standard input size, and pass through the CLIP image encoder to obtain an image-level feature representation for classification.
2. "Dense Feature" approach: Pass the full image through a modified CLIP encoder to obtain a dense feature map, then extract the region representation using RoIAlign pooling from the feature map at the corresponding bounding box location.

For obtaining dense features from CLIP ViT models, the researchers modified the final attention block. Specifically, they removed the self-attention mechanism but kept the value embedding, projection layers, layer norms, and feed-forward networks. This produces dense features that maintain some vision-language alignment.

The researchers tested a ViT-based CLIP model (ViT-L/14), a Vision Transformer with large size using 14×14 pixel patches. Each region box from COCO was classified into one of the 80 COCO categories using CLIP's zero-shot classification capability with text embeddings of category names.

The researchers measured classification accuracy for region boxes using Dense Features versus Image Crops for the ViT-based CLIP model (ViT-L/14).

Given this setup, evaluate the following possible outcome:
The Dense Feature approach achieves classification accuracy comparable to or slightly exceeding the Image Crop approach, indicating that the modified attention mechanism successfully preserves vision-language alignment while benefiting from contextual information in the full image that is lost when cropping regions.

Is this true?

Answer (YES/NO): NO